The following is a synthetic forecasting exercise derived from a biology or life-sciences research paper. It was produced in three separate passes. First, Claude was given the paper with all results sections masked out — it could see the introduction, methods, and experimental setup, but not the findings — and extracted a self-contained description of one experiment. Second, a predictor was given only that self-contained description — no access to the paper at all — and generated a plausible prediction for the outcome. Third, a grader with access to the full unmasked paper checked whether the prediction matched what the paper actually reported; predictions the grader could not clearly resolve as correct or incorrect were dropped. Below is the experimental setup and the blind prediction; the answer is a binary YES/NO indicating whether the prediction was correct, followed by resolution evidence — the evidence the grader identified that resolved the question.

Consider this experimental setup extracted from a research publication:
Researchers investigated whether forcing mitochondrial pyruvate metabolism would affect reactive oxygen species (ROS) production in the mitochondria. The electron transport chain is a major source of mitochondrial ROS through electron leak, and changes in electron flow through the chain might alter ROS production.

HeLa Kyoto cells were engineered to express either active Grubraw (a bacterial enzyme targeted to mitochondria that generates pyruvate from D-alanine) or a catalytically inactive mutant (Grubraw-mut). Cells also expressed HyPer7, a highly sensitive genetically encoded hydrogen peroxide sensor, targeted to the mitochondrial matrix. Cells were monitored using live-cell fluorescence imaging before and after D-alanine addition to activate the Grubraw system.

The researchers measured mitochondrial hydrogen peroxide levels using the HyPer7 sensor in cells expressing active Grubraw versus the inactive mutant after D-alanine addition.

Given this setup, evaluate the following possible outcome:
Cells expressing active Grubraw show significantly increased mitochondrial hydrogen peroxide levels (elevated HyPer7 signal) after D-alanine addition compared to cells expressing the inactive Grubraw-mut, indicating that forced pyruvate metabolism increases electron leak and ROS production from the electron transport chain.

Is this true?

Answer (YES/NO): NO